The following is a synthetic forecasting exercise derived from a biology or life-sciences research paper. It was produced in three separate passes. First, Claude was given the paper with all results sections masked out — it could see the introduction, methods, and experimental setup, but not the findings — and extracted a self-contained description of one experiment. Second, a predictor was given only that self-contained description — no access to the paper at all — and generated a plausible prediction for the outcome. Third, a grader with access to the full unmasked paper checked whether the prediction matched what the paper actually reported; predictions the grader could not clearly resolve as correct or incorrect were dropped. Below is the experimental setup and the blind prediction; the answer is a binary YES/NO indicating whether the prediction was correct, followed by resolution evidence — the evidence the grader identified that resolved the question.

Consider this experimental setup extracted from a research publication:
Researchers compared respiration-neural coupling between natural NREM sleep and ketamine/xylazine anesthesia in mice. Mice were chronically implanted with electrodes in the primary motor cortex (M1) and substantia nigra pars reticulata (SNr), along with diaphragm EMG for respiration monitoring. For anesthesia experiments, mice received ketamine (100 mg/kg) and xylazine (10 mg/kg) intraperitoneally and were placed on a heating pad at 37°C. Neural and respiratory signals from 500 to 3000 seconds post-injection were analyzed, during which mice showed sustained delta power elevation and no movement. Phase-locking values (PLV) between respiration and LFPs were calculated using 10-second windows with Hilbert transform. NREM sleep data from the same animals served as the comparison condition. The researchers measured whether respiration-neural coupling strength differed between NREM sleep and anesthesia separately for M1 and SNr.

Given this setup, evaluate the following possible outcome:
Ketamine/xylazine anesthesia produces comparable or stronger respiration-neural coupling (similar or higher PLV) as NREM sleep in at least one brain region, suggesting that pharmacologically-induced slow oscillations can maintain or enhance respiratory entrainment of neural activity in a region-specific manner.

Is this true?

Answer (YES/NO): YES